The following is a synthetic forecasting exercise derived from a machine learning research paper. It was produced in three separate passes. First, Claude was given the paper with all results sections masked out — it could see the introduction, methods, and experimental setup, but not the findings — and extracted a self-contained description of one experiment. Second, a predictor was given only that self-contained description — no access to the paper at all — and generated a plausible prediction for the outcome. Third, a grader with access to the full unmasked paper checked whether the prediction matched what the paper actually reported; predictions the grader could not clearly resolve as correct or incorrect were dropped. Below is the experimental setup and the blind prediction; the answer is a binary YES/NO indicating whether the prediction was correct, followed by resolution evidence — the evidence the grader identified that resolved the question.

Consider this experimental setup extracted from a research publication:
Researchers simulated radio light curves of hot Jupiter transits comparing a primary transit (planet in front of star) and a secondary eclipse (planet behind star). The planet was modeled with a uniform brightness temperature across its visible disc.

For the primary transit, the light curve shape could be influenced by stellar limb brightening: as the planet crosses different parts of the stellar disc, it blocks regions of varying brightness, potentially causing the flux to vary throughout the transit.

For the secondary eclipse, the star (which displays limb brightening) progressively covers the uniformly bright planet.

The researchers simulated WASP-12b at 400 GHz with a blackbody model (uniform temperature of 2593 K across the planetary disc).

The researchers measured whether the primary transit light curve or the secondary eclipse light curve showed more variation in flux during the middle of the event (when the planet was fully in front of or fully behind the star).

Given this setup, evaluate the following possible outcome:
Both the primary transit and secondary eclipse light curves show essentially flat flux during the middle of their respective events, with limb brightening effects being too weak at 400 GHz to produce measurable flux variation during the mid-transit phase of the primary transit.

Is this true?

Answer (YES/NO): NO